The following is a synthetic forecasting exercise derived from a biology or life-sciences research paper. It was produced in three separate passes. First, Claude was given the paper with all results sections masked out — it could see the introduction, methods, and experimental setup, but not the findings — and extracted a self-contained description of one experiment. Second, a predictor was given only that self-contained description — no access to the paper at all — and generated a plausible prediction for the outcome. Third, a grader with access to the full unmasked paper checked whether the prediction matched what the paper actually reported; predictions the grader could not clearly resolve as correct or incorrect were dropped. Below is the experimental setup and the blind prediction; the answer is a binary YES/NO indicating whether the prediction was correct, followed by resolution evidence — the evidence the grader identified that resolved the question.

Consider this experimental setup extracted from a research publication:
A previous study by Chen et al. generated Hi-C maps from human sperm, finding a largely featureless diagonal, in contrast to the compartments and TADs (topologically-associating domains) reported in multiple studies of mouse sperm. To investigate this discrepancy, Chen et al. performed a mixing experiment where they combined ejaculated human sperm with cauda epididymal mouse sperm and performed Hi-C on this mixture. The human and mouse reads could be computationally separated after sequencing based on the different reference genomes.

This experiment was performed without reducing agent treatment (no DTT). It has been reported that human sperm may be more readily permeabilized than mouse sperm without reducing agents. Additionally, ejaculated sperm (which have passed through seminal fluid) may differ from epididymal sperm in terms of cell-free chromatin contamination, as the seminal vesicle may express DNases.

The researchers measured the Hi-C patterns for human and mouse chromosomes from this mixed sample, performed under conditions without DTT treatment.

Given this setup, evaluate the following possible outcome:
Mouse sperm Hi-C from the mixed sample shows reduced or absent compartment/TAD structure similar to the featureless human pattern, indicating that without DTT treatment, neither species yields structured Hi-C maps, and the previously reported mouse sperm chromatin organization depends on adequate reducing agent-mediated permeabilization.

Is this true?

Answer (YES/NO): NO